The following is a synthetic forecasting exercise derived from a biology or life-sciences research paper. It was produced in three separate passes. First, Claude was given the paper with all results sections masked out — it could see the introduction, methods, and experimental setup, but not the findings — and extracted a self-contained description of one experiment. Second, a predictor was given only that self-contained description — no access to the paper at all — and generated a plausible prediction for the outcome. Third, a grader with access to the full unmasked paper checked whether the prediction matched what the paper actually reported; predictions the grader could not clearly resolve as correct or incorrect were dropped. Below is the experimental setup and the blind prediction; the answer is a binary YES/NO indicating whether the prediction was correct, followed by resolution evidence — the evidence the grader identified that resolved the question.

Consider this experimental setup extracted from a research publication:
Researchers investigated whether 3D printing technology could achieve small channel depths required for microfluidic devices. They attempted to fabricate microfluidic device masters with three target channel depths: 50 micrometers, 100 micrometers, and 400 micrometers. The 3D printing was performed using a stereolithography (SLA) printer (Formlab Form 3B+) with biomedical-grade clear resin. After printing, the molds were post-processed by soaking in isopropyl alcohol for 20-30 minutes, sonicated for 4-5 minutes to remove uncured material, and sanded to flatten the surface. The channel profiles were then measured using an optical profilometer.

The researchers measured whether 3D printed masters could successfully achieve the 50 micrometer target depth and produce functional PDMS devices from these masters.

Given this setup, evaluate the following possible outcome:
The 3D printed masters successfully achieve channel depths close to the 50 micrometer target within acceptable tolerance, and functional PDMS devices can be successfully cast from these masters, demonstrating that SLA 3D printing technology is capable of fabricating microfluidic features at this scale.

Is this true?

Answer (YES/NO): NO